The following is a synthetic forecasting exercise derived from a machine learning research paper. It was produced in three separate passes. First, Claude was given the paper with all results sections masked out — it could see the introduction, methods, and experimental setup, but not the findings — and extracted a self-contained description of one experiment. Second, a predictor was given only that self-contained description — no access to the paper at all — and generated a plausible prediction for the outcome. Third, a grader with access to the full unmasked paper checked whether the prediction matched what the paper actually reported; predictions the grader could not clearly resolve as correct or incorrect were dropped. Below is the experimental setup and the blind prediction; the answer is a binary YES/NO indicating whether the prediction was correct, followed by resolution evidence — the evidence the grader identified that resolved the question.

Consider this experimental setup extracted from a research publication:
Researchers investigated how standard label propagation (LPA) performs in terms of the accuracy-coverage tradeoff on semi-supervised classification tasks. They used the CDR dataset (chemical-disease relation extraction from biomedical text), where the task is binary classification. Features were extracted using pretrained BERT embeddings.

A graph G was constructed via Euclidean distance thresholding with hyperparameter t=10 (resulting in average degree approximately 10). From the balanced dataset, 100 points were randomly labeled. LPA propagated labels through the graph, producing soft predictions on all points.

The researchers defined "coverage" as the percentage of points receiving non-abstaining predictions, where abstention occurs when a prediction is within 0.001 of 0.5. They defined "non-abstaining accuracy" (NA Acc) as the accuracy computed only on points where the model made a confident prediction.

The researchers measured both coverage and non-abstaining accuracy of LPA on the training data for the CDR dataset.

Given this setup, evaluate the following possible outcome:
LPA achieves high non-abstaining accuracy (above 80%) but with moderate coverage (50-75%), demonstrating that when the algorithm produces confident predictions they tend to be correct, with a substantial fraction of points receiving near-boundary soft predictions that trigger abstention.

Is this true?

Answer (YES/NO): NO